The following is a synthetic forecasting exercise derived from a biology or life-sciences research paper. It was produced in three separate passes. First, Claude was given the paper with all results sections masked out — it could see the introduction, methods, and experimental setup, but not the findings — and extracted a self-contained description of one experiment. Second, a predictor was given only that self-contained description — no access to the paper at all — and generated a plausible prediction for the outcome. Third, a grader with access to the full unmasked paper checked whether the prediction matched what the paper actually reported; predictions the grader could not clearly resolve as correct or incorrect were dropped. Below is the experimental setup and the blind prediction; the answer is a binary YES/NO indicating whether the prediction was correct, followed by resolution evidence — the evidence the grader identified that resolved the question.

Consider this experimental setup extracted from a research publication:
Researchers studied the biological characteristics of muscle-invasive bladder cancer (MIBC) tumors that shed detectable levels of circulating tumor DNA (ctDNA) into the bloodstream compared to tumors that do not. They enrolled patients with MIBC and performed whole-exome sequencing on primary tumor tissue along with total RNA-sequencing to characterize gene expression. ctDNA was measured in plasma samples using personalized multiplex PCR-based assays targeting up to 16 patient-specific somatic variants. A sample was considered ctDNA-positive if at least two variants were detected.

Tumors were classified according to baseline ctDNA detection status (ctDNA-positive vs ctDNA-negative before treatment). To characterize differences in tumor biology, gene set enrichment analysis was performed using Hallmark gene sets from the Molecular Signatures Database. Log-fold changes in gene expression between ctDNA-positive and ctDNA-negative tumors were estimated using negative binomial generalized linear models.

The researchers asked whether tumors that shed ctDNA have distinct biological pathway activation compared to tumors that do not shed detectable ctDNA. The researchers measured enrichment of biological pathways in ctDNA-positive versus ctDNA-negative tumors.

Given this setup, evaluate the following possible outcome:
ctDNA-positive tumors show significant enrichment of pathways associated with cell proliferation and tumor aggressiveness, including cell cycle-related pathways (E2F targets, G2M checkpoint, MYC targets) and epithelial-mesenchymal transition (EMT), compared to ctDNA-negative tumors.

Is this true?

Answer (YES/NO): YES